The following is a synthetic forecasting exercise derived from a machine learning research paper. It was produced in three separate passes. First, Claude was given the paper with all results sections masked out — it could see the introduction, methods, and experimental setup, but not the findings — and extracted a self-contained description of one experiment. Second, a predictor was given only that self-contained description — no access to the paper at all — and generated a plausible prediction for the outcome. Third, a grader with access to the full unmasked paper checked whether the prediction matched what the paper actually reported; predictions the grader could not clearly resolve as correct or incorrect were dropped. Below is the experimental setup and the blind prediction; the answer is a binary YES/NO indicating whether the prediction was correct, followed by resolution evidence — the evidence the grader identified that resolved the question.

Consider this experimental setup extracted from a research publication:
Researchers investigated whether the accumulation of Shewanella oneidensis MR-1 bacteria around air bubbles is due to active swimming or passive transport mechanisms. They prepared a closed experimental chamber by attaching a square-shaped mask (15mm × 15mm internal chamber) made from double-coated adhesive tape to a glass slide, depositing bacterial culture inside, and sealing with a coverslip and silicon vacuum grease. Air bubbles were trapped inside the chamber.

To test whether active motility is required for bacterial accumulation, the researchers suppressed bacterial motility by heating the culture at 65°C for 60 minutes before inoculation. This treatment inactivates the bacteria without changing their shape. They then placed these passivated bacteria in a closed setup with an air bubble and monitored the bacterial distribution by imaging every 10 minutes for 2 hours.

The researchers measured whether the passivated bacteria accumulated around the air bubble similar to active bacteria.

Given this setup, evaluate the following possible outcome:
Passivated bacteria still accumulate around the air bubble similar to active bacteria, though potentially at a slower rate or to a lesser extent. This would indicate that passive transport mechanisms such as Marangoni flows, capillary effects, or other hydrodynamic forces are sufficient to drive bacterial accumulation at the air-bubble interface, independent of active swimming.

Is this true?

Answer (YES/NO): NO